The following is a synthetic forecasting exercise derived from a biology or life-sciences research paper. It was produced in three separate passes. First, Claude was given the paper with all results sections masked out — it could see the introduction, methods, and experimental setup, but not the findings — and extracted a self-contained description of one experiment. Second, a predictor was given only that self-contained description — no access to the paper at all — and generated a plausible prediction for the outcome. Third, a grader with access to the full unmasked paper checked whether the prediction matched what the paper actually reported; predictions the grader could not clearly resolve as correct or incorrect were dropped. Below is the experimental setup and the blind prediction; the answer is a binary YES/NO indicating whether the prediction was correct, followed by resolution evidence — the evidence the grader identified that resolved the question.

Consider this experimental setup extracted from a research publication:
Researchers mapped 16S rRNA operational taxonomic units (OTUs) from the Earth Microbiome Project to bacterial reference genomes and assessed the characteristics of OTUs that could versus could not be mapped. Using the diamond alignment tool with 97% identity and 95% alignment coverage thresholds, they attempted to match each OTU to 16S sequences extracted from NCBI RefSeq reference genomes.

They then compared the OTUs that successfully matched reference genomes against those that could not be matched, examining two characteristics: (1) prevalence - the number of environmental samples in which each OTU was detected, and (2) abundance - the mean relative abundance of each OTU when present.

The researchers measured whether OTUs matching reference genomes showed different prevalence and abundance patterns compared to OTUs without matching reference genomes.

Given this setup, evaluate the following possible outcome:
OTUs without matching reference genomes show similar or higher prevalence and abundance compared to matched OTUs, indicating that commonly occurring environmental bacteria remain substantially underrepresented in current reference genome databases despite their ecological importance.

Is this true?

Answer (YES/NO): NO